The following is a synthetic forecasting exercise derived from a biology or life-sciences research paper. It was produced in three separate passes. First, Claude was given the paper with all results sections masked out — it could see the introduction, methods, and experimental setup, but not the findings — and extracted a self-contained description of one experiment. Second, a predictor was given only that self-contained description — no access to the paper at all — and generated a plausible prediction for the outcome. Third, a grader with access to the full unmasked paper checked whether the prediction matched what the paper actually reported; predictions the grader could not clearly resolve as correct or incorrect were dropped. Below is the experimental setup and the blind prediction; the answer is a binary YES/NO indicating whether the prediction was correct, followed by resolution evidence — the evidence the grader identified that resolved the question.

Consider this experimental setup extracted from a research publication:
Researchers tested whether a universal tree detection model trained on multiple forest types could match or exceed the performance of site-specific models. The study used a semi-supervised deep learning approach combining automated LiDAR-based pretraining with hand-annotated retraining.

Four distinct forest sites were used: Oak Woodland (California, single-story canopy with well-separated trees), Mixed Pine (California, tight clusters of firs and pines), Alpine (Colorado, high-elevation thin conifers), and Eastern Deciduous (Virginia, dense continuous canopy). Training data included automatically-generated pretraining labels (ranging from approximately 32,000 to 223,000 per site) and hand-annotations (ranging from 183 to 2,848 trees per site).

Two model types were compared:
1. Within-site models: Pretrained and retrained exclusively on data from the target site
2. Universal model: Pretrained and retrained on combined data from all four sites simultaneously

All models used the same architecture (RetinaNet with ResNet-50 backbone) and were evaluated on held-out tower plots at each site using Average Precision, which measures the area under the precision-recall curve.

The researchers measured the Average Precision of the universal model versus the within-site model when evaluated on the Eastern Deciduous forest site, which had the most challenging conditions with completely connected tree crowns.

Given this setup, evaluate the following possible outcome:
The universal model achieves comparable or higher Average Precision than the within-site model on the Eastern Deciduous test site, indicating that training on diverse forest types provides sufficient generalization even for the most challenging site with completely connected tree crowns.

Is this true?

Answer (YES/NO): YES